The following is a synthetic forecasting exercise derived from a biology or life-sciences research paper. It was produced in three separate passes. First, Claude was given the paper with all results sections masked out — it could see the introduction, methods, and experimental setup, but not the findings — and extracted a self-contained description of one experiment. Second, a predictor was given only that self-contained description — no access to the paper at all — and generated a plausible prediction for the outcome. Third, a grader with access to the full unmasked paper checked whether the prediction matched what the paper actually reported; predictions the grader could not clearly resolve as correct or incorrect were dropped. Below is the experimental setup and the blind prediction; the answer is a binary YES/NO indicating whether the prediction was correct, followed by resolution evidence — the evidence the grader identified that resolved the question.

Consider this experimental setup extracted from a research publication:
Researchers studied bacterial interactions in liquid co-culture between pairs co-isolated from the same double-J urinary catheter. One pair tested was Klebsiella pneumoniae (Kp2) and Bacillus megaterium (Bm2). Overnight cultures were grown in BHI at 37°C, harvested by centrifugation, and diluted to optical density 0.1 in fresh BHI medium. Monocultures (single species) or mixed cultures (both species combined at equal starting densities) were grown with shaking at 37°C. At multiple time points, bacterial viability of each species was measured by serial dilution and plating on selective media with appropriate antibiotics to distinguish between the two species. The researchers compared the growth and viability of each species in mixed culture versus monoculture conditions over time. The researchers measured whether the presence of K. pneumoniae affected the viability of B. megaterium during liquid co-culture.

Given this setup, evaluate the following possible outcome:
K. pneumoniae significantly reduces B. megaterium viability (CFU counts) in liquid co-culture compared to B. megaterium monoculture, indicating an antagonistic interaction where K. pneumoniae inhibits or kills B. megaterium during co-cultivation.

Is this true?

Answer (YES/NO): NO